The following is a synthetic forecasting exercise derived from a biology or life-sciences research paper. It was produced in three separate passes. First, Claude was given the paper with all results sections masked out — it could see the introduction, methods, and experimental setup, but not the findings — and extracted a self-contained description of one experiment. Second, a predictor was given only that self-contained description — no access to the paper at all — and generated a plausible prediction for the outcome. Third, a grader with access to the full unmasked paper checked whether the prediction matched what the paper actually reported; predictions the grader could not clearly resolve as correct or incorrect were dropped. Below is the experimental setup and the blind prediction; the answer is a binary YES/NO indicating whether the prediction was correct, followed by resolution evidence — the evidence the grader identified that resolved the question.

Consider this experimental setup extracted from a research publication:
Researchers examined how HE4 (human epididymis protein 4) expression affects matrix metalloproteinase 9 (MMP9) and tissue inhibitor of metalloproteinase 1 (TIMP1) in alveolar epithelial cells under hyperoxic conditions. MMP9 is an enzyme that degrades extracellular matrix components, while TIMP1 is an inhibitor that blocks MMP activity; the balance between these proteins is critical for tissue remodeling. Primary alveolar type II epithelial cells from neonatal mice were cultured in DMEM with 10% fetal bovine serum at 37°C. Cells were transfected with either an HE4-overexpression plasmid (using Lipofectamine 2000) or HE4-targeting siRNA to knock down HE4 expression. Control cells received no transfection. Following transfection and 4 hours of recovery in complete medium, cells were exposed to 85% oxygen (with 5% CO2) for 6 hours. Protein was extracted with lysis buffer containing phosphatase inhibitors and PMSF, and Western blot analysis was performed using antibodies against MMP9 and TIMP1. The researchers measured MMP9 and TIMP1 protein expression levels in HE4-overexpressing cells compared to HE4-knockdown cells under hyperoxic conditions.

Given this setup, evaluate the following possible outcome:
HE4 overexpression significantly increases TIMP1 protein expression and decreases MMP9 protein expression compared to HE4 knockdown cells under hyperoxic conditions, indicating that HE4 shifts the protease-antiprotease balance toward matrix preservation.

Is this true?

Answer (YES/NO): YES